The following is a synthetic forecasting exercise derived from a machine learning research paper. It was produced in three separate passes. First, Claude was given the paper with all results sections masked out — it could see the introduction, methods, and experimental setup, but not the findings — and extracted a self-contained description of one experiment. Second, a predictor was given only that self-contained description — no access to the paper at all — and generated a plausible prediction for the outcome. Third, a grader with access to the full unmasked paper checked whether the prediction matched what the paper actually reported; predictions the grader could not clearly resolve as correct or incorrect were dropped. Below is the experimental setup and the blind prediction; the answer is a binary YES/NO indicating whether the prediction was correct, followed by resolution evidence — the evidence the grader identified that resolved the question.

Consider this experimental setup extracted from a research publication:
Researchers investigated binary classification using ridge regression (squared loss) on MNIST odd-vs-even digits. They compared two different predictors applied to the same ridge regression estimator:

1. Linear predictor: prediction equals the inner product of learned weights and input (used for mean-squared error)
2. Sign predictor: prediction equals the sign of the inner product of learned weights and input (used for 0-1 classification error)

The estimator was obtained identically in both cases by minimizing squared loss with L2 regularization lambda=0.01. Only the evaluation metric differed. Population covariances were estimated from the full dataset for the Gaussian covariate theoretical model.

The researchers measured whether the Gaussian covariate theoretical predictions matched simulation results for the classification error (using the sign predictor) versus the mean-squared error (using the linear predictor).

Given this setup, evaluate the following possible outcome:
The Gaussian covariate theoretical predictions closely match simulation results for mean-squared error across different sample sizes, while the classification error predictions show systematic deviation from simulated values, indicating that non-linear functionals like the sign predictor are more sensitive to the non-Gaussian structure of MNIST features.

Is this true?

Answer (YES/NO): YES